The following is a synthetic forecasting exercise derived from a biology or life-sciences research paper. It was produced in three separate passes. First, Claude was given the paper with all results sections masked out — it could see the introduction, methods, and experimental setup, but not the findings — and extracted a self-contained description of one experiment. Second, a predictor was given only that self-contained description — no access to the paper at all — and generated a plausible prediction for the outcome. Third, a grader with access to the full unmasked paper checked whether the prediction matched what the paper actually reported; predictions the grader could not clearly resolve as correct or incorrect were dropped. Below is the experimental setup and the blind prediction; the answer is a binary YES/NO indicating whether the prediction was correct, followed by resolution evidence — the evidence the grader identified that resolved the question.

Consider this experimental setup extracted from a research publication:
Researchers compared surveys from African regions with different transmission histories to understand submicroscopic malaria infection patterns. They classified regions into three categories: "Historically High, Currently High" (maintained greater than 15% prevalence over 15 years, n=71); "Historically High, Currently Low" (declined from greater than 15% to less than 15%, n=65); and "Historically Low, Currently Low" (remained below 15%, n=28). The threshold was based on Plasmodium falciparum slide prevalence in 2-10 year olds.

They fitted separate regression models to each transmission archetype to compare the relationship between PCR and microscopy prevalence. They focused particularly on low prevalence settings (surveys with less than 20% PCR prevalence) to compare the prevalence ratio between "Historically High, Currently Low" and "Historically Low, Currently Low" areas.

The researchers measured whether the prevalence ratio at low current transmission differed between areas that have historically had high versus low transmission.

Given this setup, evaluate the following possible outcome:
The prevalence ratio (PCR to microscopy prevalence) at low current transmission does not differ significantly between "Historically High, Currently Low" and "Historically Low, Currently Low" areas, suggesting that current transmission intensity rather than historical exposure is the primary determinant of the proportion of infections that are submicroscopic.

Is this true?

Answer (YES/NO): NO